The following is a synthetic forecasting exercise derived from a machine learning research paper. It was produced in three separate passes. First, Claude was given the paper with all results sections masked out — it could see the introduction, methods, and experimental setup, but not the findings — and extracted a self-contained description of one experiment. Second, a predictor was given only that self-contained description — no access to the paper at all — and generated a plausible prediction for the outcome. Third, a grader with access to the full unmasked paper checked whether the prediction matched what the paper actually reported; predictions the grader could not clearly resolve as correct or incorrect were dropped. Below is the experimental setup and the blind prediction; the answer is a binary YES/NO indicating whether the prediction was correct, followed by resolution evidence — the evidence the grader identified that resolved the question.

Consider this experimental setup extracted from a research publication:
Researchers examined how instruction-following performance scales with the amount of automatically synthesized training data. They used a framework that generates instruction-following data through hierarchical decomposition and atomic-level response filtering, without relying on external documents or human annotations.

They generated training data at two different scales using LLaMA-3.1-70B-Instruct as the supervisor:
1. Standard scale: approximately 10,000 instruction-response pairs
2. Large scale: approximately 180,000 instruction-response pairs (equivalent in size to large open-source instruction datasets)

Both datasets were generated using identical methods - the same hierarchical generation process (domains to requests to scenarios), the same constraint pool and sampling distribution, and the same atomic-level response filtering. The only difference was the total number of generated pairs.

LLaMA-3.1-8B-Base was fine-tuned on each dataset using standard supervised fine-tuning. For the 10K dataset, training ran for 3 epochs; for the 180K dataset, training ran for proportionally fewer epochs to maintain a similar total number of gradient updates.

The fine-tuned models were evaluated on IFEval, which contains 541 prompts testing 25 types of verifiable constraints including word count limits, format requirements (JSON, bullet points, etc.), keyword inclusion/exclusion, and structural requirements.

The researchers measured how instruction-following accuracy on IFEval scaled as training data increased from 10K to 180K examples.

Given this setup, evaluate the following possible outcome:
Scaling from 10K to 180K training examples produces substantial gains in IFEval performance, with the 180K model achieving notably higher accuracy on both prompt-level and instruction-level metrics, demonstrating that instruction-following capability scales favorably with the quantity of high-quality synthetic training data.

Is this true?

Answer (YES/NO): NO